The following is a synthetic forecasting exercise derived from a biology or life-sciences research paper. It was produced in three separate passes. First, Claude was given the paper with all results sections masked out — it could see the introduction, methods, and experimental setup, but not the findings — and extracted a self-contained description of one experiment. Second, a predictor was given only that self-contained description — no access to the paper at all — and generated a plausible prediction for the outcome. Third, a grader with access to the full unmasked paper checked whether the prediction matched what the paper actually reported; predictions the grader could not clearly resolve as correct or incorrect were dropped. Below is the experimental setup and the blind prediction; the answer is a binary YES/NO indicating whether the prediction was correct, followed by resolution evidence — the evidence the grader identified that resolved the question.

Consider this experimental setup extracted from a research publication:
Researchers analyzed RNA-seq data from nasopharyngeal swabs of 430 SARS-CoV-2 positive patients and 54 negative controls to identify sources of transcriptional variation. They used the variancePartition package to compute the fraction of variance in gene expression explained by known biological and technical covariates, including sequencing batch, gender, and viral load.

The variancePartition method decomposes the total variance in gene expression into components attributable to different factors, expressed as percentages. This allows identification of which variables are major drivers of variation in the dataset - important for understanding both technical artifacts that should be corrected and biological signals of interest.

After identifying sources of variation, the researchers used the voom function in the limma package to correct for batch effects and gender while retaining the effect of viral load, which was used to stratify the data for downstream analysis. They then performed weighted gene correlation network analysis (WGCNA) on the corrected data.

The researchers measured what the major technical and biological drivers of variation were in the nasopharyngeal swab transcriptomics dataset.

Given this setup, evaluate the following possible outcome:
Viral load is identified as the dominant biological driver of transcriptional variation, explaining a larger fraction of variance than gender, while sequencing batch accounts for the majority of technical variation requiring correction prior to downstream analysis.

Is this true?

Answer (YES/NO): YES